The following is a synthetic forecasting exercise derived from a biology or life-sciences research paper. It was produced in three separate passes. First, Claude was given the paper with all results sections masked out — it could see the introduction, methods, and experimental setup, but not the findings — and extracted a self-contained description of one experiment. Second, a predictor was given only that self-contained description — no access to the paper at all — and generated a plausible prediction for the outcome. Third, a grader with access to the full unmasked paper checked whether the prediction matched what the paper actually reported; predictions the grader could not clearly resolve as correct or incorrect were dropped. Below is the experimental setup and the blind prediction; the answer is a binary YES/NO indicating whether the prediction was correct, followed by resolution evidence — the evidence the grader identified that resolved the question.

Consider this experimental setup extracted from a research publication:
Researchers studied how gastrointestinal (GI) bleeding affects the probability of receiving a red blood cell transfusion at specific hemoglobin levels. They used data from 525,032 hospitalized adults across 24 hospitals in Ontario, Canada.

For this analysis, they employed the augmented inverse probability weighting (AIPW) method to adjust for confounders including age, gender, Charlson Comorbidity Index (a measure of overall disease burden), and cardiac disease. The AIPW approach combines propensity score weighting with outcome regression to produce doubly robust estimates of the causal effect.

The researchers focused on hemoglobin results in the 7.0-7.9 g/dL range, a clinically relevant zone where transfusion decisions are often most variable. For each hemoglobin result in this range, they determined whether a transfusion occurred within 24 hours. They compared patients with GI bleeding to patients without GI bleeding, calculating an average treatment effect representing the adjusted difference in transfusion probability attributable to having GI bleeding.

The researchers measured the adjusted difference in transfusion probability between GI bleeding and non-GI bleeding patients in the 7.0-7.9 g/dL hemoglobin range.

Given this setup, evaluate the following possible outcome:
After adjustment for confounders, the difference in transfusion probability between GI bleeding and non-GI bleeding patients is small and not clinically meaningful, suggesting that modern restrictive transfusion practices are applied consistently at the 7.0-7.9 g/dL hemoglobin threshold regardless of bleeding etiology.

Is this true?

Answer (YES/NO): NO